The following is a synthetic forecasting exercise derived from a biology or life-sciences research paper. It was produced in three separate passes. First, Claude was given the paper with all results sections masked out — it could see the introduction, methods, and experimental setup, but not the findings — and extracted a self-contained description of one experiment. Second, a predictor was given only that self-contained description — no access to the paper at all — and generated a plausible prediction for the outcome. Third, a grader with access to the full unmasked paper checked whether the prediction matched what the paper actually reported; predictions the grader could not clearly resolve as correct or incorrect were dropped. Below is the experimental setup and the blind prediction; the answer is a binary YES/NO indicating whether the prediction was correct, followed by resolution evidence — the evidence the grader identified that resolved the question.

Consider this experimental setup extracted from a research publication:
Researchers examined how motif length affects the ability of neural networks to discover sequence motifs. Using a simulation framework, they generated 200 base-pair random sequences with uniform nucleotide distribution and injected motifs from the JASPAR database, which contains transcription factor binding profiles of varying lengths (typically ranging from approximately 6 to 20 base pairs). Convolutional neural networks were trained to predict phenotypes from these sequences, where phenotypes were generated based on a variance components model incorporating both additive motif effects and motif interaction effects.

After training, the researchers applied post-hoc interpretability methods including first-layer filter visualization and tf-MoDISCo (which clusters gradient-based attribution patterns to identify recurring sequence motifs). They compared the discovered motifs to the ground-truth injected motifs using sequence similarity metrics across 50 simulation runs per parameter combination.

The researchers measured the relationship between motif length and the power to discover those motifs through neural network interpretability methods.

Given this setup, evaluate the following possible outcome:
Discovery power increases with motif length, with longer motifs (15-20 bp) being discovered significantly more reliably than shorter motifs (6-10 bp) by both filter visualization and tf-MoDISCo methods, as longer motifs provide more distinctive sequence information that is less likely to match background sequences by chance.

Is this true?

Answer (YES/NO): NO